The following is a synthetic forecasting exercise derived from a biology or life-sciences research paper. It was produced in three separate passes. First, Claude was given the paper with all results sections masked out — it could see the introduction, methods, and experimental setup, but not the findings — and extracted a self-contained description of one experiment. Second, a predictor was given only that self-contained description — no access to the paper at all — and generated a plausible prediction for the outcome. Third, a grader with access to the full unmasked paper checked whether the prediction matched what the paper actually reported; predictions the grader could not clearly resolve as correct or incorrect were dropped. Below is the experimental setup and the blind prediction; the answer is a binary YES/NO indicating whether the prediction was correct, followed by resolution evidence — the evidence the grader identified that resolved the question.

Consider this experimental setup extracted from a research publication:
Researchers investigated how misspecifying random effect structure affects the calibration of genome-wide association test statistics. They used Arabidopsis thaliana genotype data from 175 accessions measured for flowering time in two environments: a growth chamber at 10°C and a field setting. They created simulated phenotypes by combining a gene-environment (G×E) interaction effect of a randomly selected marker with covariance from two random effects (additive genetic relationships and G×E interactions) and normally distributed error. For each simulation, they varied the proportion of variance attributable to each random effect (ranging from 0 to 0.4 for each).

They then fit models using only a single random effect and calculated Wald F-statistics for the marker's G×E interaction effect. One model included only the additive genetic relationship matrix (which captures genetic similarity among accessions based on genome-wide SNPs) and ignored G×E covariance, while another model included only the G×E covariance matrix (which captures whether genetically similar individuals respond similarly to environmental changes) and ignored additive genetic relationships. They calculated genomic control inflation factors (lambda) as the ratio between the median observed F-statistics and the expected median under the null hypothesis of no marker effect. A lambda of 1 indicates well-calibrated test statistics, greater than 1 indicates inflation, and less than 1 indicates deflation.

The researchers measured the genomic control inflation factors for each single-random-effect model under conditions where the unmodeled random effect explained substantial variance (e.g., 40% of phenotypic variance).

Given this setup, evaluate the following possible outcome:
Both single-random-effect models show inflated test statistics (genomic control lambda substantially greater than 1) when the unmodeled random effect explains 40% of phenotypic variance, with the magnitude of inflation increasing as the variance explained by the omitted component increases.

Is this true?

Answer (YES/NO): NO